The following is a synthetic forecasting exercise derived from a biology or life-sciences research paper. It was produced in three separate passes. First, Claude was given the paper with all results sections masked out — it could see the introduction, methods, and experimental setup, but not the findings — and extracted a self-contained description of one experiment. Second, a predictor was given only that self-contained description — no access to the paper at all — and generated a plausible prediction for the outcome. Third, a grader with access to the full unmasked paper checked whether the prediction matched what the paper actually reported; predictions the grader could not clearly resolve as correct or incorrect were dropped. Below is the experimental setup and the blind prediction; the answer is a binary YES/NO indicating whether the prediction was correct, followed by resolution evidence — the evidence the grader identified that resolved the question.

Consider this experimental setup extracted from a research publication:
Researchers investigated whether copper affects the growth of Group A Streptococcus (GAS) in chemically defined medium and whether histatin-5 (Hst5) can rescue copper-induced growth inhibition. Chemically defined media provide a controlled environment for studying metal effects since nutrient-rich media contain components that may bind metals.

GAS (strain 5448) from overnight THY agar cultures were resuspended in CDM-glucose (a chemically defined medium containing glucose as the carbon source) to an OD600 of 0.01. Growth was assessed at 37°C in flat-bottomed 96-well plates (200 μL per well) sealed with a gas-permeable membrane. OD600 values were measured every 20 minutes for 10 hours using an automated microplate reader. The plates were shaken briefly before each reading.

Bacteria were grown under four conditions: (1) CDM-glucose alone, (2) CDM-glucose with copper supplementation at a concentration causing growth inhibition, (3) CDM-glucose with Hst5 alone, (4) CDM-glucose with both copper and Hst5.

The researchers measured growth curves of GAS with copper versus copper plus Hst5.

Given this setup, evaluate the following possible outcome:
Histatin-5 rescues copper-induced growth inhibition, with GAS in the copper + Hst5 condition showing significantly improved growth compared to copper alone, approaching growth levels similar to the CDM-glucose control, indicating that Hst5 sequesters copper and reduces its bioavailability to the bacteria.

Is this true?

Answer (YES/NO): YES